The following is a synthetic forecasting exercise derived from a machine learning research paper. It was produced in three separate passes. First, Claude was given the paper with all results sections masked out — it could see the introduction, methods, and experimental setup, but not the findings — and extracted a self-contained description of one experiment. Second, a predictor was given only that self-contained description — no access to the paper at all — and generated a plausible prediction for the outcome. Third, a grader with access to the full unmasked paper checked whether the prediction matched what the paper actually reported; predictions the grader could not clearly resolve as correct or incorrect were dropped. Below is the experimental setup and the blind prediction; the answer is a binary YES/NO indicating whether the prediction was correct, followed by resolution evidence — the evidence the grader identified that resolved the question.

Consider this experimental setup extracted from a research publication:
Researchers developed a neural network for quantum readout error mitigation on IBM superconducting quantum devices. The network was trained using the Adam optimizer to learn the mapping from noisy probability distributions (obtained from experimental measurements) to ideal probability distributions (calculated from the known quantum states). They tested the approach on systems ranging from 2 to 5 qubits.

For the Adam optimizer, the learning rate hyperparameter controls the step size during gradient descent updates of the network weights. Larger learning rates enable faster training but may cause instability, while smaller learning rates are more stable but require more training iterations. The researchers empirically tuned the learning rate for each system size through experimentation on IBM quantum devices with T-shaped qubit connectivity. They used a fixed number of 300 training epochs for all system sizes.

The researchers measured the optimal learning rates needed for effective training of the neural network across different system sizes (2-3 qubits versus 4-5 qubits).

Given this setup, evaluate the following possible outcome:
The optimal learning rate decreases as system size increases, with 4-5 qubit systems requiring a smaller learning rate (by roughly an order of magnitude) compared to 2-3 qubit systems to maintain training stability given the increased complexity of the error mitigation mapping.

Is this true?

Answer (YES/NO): YES